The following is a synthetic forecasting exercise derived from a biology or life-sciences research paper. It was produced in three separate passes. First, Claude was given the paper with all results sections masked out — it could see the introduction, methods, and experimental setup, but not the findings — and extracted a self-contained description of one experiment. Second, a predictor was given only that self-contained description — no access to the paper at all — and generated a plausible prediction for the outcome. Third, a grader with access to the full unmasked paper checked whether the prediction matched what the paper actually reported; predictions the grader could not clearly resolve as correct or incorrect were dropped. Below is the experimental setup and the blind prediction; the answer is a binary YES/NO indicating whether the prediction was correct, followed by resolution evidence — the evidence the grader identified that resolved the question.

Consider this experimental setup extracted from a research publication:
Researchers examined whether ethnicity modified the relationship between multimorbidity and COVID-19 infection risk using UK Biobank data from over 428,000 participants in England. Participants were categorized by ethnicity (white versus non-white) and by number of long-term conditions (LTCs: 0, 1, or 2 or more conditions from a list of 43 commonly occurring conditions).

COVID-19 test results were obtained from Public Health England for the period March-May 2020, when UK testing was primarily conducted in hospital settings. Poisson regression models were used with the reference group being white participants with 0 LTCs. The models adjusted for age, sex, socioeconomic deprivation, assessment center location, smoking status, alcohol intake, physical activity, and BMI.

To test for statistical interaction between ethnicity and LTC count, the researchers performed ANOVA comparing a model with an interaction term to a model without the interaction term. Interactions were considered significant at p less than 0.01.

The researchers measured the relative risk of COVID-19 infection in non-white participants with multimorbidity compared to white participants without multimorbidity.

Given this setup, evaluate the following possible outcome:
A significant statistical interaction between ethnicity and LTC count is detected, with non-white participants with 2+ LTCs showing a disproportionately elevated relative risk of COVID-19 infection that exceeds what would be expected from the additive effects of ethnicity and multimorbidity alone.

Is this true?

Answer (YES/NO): NO